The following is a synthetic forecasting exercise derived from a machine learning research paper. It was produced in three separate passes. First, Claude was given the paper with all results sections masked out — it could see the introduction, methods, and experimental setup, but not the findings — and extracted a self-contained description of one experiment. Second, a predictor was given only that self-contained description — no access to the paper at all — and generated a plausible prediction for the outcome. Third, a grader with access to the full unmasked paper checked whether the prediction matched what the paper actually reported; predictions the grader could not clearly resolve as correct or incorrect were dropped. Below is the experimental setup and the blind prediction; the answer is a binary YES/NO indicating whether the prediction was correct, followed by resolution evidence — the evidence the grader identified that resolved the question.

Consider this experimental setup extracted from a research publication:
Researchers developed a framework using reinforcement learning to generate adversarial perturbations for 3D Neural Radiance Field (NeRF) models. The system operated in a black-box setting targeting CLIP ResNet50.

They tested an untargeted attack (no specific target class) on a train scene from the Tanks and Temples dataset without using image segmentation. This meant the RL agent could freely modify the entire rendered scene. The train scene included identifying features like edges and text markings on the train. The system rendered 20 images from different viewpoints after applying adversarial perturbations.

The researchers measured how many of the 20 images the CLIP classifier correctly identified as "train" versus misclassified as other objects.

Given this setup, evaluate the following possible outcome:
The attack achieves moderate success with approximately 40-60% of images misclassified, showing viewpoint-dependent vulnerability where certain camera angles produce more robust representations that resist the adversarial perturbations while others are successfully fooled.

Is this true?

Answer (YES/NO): NO